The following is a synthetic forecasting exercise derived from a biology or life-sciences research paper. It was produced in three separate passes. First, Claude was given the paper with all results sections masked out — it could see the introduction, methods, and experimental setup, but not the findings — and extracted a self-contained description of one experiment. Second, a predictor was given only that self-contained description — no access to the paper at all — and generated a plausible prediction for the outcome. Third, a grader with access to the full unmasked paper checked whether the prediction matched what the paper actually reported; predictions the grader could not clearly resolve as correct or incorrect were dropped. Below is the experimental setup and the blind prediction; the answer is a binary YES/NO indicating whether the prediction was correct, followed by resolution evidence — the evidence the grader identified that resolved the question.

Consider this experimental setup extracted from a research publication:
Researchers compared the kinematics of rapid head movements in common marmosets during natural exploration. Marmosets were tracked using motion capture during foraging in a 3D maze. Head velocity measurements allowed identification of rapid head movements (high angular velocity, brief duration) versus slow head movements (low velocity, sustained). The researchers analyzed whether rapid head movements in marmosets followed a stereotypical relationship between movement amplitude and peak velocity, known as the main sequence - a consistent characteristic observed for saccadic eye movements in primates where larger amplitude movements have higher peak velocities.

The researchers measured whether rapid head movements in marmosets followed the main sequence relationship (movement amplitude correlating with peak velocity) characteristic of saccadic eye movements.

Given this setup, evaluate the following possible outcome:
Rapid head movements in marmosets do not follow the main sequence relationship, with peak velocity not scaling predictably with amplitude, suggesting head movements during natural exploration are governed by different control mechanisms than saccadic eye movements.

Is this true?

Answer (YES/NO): NO